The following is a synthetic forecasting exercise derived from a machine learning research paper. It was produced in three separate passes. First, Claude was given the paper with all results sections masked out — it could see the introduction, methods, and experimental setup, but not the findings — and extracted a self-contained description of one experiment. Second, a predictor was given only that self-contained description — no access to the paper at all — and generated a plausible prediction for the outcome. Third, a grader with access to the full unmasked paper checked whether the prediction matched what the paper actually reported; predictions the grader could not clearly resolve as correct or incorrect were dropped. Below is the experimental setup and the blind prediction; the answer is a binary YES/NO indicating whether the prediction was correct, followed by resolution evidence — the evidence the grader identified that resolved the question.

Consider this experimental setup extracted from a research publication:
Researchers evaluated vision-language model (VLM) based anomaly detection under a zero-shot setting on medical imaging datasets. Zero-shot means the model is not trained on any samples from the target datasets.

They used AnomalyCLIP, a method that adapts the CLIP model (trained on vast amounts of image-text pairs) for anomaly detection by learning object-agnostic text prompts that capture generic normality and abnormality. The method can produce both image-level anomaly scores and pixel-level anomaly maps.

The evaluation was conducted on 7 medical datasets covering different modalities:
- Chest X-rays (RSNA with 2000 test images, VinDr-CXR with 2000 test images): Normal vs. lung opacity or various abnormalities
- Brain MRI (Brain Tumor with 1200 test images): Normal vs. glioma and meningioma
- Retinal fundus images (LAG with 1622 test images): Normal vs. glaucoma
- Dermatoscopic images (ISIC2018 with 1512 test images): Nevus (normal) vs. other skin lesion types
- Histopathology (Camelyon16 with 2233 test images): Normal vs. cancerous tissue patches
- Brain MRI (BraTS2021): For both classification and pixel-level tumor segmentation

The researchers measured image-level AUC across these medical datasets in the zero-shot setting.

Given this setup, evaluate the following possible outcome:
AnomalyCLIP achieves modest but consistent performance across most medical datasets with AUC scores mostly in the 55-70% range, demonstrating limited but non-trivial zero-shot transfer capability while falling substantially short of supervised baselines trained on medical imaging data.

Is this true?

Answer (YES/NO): NO